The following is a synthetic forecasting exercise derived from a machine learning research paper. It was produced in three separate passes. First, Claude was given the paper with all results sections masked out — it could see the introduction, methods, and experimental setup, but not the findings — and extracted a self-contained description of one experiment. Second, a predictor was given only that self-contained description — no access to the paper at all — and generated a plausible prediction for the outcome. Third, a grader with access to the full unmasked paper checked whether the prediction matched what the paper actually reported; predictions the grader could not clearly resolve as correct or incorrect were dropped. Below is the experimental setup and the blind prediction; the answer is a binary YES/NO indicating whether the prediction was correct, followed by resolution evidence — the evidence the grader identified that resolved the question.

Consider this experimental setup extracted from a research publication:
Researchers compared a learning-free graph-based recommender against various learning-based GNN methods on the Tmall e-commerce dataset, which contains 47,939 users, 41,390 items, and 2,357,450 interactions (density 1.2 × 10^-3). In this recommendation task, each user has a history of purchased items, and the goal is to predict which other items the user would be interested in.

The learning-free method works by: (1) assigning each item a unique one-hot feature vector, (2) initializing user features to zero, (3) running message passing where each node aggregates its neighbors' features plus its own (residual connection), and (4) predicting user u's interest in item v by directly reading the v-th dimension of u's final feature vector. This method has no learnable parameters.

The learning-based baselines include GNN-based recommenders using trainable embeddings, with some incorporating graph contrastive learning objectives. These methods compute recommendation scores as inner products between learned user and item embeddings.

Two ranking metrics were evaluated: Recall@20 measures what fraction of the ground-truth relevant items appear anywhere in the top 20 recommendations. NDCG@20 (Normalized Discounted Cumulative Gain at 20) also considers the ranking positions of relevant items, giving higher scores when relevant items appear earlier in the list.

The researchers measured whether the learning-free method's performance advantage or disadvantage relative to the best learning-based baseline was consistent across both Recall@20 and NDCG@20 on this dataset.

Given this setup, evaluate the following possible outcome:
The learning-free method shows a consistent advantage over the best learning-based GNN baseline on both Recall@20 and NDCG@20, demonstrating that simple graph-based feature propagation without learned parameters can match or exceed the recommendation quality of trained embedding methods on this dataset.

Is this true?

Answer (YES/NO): NO